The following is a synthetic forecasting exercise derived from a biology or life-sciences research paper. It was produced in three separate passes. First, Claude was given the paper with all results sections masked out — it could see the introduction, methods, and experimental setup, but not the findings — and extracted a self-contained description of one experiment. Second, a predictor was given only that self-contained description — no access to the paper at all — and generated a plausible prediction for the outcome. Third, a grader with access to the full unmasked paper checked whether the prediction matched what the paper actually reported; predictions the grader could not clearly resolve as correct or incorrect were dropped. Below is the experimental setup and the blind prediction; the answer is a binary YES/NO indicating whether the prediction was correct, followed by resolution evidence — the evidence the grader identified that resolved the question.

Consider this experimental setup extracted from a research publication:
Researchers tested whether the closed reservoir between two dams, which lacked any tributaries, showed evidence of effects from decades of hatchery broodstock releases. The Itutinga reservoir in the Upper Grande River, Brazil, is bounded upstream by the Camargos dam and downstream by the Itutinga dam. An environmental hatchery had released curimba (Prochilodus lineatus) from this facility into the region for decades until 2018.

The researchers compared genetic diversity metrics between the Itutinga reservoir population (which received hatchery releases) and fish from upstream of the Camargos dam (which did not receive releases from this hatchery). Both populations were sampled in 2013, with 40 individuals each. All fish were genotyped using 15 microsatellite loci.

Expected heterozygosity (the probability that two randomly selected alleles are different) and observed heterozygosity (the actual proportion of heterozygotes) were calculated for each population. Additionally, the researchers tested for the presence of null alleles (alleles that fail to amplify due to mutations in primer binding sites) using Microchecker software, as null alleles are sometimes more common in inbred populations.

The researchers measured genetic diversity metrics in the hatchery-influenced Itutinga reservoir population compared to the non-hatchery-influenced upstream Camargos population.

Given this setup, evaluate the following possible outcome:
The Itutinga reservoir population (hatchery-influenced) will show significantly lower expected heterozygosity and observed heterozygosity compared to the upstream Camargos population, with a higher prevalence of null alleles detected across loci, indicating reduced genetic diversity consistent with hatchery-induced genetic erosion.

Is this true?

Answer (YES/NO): NO